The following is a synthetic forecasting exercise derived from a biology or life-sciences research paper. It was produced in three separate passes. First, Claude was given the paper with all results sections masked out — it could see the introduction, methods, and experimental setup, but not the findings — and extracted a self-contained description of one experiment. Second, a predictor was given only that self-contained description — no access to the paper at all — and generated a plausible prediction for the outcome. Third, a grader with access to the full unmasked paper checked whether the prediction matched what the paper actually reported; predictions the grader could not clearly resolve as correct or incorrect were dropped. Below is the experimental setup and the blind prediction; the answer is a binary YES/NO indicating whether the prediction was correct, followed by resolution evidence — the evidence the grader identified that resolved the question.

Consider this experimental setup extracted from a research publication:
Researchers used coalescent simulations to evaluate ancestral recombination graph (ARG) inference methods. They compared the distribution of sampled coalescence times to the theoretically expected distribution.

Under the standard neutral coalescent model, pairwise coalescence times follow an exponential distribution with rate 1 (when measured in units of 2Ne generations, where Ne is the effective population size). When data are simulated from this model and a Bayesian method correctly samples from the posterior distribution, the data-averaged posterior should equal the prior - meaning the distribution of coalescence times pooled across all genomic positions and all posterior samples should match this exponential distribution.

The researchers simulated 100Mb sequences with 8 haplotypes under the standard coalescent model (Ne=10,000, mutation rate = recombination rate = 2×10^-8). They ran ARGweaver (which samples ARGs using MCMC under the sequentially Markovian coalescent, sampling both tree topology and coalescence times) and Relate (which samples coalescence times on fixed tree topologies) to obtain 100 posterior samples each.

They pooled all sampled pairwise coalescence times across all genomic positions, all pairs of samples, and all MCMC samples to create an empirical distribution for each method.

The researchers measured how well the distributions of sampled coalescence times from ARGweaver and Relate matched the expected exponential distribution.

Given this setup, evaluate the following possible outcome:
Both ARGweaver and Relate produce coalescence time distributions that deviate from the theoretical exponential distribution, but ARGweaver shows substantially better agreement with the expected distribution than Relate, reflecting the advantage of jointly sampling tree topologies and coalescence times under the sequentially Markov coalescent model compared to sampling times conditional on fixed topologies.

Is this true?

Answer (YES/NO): YES